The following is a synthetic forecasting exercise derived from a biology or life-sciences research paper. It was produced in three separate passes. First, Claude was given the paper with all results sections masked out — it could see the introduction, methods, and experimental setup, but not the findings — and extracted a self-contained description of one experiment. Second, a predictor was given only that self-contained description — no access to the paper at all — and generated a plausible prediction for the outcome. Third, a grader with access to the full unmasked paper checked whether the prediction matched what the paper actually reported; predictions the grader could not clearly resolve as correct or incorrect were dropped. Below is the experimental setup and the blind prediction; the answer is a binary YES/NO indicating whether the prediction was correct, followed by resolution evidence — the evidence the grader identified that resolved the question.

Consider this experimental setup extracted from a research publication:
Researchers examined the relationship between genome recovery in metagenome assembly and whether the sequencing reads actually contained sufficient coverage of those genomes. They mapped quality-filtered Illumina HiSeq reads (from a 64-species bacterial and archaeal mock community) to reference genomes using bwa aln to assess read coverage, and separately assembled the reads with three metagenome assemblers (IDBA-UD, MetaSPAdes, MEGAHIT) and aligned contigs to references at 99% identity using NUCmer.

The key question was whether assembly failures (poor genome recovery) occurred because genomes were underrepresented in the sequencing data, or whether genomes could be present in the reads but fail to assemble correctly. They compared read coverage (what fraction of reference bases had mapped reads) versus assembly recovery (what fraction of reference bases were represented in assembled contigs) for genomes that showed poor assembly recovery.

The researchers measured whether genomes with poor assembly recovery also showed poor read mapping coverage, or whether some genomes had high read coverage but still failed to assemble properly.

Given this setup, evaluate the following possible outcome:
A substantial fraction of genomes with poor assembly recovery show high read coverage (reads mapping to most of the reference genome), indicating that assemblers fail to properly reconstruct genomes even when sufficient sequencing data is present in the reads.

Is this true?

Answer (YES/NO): YES